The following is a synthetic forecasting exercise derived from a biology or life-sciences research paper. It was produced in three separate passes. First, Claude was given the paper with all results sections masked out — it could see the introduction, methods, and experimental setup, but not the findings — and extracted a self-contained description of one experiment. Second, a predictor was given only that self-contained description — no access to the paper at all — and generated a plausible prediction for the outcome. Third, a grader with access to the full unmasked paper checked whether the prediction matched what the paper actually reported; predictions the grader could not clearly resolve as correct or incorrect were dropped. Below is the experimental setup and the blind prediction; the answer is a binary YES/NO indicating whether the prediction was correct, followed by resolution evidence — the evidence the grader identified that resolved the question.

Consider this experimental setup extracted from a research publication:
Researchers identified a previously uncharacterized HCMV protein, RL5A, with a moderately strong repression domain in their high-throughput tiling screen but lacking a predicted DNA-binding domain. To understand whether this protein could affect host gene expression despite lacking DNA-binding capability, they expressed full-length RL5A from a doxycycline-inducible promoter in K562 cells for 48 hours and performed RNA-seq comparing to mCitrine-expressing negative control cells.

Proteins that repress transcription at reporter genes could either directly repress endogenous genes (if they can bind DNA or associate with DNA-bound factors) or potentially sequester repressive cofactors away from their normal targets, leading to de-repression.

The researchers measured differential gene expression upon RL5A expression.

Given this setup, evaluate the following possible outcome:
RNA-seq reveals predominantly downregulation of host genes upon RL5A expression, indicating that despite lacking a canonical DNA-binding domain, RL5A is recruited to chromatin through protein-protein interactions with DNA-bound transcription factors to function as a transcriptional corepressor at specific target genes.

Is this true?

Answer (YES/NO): NO